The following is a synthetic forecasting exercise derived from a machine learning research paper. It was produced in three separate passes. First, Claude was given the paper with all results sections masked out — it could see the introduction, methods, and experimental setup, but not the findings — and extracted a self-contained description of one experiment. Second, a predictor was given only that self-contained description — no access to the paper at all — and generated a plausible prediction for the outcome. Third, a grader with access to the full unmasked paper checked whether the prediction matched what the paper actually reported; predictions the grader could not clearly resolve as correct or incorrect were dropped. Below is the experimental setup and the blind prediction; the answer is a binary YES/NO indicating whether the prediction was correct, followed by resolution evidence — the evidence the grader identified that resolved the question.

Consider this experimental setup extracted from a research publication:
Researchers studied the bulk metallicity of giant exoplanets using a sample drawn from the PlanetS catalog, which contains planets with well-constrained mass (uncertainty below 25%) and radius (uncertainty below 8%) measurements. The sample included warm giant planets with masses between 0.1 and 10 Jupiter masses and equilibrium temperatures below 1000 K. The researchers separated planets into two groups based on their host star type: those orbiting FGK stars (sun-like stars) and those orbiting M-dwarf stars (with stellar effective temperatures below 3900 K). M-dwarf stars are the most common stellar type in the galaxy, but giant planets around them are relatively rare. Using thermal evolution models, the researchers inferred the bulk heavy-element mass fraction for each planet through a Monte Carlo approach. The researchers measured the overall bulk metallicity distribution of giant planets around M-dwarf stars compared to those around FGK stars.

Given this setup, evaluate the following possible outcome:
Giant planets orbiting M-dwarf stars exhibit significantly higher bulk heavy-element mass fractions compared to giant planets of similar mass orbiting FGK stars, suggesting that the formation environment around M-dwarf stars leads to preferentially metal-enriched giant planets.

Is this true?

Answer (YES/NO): NO